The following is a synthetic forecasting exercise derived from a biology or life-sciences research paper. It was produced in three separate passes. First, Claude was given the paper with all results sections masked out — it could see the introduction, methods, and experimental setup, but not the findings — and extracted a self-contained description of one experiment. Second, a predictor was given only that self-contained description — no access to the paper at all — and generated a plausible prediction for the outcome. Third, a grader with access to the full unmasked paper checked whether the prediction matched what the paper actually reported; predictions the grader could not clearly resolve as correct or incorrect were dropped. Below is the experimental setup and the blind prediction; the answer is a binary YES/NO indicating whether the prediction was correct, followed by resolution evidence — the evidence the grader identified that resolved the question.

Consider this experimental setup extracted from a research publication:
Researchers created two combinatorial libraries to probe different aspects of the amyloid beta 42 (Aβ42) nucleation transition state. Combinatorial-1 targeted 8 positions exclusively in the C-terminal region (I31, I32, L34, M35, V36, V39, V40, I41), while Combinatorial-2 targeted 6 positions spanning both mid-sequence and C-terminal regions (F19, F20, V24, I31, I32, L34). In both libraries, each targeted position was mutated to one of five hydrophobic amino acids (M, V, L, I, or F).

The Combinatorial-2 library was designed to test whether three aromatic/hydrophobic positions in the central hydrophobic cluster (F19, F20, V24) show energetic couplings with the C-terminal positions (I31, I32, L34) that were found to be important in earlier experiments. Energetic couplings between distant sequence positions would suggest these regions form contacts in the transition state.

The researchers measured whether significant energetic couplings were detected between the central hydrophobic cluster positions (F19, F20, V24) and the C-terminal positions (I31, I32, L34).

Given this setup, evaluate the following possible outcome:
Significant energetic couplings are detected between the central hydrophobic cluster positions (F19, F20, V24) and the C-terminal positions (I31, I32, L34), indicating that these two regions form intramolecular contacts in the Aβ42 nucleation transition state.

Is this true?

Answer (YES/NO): NO